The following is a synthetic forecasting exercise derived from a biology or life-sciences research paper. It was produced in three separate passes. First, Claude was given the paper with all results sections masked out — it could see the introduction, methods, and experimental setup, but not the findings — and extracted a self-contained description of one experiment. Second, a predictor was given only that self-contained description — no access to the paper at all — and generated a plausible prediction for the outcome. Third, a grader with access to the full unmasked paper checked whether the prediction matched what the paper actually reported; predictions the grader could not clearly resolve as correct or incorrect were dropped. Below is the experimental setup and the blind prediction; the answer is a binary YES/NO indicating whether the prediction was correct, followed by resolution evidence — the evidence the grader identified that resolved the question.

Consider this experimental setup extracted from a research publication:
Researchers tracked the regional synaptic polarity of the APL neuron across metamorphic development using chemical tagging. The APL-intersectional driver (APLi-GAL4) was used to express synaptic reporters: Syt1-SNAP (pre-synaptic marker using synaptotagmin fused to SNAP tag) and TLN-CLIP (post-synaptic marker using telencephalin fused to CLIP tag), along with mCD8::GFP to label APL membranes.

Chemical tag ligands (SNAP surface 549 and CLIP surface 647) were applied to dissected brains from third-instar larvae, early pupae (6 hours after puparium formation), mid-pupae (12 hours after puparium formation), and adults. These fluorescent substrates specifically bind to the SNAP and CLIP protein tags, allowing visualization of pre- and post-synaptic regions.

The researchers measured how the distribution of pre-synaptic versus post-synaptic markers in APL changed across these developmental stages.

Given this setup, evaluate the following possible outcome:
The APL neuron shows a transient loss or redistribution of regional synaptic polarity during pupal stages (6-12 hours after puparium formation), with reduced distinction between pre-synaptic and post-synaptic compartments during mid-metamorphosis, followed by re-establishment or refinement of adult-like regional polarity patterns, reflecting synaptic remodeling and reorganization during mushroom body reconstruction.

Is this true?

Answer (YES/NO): NO